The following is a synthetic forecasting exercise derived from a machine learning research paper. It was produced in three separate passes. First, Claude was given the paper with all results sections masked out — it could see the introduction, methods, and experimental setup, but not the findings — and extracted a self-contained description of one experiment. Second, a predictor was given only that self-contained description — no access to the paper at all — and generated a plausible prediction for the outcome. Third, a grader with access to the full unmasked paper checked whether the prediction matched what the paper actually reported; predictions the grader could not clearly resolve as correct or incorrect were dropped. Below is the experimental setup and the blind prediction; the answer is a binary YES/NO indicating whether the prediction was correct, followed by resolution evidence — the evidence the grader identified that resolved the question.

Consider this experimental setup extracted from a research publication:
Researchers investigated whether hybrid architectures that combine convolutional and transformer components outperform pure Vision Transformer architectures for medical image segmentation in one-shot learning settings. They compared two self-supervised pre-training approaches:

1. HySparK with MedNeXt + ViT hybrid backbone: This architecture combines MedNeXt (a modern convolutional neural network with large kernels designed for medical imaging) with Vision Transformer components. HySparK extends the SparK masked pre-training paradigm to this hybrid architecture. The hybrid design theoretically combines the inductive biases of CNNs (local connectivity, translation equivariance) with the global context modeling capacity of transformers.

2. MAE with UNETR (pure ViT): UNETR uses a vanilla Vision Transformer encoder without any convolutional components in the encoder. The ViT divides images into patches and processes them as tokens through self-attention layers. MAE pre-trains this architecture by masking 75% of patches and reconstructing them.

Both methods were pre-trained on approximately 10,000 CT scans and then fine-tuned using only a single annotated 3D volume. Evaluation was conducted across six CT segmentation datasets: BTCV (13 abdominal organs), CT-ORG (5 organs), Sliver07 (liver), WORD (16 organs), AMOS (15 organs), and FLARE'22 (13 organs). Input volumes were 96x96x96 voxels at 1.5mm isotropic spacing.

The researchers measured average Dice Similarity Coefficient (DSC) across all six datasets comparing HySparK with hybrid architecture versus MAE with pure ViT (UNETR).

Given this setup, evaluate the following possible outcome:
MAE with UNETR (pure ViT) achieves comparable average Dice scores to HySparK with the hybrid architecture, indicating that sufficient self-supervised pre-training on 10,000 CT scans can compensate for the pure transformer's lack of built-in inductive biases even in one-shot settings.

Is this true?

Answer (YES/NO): NO